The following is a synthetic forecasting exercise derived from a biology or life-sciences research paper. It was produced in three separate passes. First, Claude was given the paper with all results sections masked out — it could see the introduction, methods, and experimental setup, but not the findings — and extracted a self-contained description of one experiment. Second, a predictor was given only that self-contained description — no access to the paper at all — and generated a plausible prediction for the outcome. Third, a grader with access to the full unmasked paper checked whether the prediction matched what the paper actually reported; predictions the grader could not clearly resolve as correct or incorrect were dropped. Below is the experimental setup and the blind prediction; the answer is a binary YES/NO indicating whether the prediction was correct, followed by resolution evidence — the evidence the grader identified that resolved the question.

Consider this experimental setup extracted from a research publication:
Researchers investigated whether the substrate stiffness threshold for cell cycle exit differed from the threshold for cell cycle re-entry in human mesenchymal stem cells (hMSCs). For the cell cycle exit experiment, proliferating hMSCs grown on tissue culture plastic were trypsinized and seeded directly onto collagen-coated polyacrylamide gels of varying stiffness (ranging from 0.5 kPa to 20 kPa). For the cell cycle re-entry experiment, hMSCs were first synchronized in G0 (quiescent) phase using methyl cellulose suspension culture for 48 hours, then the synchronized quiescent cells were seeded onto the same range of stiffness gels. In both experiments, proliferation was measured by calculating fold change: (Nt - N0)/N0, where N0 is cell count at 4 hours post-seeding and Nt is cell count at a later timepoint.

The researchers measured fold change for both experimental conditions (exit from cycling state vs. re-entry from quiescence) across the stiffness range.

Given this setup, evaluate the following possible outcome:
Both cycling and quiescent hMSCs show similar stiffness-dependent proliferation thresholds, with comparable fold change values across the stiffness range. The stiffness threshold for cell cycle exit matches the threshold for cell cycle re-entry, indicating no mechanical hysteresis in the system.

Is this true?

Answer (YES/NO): YES